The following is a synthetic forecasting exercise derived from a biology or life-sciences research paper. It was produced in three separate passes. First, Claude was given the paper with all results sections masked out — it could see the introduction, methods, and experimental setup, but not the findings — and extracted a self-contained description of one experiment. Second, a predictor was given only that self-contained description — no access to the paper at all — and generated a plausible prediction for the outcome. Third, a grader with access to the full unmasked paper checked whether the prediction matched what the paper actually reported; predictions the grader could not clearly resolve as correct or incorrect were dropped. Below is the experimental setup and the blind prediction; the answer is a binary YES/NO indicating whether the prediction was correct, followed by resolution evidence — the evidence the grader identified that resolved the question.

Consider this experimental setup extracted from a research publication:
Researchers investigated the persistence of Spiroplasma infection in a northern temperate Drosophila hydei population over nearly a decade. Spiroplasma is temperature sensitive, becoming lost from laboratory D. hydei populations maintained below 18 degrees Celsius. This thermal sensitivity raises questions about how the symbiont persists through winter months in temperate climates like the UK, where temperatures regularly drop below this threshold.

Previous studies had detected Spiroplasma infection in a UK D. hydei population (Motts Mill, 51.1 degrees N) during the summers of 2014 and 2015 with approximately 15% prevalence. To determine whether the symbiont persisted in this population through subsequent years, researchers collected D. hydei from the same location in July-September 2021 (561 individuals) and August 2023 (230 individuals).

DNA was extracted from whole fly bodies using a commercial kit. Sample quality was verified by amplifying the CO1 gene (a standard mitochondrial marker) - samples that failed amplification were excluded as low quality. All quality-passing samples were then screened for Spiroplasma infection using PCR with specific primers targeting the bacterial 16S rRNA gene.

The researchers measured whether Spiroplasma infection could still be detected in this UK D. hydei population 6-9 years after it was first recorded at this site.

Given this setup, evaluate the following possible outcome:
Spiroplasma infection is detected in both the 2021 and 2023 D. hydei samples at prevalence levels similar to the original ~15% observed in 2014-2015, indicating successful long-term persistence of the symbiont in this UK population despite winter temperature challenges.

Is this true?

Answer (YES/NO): NO